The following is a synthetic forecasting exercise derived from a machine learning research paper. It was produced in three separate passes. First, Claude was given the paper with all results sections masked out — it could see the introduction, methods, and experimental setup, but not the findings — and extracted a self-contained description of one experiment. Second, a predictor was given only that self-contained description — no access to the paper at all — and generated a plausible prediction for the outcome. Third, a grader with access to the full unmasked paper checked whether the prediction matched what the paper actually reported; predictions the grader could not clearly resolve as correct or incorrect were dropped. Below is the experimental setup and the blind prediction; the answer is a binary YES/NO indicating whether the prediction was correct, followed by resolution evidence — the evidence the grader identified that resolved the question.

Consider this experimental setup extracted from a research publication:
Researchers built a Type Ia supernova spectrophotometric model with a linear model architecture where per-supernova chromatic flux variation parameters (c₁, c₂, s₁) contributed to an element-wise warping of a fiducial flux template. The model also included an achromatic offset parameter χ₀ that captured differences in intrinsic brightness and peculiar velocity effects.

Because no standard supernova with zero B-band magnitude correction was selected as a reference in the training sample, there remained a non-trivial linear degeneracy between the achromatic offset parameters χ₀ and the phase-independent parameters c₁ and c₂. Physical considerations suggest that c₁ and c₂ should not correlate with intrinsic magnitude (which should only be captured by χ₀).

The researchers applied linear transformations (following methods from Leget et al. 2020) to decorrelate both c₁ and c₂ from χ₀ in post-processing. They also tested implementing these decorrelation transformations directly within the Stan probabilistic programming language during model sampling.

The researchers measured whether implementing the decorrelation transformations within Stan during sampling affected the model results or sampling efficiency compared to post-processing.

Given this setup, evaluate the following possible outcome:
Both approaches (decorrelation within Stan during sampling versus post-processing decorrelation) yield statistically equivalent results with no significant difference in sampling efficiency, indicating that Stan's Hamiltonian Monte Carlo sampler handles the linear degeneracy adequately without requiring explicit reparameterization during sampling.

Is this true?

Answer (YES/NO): NO